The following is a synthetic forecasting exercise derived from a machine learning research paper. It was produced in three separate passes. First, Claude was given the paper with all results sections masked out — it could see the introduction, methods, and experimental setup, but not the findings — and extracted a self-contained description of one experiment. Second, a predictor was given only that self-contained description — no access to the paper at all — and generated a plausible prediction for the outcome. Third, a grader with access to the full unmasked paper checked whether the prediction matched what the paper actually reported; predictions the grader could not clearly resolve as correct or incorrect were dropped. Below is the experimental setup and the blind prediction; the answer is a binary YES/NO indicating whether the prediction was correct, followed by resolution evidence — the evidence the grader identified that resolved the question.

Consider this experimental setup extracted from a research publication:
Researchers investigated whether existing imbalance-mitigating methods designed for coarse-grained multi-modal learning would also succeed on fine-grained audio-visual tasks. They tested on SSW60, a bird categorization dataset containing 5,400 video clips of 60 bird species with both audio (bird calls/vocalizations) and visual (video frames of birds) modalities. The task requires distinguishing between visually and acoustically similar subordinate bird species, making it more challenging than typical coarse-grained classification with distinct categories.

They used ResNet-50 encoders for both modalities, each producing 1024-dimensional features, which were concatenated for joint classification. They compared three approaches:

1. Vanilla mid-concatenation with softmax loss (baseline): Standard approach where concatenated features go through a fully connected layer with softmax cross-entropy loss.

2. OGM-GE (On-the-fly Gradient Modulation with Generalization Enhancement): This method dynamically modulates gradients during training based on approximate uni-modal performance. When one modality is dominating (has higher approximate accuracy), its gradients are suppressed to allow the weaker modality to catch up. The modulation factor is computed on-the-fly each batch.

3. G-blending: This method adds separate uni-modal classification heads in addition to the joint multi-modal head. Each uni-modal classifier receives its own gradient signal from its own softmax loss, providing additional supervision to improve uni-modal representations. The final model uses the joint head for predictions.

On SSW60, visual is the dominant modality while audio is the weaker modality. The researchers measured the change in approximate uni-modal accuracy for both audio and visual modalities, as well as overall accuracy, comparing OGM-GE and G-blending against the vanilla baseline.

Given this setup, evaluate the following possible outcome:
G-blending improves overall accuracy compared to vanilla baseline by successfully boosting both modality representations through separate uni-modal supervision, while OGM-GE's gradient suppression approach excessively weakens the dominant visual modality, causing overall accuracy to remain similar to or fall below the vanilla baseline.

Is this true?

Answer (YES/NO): NO